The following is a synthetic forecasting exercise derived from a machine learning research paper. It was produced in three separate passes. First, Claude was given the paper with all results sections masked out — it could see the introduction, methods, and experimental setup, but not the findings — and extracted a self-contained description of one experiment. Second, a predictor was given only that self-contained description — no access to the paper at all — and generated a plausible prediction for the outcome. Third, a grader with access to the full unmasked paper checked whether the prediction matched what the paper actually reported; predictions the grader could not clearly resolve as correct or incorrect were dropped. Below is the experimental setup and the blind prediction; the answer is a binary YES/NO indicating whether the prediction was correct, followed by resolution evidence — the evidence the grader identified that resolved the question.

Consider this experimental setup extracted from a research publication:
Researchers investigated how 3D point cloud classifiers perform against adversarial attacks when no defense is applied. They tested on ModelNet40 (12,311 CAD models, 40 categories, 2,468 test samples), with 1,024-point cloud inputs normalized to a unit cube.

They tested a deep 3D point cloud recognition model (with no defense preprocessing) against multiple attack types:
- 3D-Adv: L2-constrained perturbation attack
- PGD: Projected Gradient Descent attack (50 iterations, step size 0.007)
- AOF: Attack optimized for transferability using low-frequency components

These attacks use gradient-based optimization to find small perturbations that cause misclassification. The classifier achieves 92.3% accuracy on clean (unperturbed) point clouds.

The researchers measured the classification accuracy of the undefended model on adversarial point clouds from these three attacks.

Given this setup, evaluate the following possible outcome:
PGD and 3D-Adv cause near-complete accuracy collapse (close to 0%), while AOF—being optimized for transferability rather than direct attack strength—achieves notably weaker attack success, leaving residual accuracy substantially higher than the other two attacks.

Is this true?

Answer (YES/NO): NO